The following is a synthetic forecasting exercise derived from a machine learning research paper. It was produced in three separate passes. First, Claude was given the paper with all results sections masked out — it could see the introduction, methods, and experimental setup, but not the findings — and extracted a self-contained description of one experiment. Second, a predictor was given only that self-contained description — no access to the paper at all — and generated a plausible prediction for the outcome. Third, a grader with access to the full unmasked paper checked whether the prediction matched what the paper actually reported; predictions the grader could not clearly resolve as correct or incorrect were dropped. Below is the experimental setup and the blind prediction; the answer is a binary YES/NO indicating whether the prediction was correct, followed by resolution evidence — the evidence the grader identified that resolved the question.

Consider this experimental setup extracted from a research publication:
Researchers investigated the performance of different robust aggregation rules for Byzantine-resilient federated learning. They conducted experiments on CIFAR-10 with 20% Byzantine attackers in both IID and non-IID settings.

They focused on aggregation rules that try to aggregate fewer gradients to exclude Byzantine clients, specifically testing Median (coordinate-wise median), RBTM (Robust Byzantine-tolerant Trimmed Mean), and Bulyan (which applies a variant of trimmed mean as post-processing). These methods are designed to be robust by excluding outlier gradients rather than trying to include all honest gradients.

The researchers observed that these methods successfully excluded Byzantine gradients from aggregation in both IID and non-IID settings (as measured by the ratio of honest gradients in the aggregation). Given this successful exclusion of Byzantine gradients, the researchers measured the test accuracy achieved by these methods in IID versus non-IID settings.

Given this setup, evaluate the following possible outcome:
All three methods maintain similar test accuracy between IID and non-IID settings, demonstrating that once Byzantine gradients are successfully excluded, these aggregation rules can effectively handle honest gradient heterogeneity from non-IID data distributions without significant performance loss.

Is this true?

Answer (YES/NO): NO